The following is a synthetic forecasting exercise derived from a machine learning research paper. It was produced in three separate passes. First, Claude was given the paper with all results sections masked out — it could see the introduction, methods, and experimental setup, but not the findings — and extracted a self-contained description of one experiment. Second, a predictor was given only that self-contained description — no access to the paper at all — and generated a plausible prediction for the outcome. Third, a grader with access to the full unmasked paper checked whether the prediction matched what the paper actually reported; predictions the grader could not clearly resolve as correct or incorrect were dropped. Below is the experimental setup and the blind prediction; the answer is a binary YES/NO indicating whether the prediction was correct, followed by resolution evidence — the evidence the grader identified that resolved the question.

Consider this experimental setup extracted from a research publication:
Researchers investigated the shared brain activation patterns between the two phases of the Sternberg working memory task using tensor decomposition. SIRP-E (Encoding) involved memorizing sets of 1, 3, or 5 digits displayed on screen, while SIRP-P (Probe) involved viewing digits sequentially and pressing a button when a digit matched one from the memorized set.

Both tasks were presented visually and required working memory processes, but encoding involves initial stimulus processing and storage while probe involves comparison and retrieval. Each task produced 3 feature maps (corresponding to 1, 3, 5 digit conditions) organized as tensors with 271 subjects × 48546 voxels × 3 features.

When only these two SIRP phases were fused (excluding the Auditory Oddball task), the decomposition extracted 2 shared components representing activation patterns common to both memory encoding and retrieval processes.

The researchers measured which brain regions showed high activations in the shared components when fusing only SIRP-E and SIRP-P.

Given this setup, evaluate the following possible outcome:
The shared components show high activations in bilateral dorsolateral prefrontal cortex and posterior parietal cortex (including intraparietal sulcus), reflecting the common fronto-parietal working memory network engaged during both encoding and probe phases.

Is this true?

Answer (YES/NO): NO